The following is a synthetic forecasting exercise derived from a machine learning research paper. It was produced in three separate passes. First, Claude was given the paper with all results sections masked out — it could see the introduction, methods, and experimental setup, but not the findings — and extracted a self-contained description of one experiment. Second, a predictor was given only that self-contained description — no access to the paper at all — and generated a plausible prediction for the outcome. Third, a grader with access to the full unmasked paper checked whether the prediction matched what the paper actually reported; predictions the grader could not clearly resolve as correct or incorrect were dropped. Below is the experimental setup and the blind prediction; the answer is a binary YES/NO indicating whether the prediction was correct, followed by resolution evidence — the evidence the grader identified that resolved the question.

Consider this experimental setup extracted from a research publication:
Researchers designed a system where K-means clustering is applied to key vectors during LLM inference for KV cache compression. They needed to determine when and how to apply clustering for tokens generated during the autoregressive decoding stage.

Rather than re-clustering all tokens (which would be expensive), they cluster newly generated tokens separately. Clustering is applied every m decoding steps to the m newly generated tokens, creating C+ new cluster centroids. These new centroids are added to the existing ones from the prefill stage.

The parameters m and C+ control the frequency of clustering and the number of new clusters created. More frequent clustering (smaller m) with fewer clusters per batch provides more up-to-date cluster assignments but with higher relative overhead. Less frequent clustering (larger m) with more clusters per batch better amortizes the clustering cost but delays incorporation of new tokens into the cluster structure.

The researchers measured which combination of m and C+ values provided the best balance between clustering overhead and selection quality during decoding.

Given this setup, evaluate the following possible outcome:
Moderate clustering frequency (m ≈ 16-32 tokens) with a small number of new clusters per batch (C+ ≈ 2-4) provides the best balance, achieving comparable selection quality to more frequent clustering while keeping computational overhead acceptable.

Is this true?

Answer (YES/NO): NO